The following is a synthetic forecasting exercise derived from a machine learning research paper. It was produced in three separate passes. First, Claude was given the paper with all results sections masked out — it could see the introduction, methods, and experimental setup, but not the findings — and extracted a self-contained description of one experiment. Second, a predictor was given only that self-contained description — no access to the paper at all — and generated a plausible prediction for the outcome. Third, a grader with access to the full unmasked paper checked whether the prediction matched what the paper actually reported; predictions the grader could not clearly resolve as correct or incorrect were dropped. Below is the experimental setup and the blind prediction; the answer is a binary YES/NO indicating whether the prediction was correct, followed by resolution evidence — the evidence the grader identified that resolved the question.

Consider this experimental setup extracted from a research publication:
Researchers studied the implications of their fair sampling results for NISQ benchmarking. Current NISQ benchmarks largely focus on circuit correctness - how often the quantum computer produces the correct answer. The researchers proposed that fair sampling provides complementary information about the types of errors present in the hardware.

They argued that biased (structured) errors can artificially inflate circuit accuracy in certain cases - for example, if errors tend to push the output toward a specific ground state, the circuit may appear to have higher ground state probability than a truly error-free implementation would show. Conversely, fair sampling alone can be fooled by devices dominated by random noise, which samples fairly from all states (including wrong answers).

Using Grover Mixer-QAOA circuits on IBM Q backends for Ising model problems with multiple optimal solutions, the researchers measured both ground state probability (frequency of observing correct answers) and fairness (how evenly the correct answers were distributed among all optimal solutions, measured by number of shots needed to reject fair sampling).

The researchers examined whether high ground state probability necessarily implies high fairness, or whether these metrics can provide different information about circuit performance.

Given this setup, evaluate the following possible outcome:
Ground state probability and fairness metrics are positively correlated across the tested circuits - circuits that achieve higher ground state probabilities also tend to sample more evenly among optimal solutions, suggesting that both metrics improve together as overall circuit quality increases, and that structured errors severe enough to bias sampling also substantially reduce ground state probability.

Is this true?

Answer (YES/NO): NO